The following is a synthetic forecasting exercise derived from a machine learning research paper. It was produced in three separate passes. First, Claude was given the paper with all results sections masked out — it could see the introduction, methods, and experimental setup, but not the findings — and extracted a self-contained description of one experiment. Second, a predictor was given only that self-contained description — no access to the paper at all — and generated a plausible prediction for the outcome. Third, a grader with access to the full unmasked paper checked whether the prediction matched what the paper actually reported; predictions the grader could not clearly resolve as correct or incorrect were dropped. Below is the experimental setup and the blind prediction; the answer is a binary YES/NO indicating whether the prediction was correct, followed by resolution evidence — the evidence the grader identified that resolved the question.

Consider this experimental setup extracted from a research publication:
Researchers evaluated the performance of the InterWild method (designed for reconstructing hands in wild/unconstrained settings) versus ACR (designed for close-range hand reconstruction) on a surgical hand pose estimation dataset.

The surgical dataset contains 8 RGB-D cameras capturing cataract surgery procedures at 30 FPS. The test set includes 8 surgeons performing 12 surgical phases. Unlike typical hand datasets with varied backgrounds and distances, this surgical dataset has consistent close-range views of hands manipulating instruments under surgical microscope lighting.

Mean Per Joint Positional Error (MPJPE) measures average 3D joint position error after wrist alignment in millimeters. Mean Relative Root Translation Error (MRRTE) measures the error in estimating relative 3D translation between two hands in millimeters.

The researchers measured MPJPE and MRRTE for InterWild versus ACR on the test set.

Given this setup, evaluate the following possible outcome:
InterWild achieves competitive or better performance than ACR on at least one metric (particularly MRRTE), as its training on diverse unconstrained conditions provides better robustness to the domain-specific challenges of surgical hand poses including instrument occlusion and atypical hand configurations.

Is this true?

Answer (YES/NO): NO